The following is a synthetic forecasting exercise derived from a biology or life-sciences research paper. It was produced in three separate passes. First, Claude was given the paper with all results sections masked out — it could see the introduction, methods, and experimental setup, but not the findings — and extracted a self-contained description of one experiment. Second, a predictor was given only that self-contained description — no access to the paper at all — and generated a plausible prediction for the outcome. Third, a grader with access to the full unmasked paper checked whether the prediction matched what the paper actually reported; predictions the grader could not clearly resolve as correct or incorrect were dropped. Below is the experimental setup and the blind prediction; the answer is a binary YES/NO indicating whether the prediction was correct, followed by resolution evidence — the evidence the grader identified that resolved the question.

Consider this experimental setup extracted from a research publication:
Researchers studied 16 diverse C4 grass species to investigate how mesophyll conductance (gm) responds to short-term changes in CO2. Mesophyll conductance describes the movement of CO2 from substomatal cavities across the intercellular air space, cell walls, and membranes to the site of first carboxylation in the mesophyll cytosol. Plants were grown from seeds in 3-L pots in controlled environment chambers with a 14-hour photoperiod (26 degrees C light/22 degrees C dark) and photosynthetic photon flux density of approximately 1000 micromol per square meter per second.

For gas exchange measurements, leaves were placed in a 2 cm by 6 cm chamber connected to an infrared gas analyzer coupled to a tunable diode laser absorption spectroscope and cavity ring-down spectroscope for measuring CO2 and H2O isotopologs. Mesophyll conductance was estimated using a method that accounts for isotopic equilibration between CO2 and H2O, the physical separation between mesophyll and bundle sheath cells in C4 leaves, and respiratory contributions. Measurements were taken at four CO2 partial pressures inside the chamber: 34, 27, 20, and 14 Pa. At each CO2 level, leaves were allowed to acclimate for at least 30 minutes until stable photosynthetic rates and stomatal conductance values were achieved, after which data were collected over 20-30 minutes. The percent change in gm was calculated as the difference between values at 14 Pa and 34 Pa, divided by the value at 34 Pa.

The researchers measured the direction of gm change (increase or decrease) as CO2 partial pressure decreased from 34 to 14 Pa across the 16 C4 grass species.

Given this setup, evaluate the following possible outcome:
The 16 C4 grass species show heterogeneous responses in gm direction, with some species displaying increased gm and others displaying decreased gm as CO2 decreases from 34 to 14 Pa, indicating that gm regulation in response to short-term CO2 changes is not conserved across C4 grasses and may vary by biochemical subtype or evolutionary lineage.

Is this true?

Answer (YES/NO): NO